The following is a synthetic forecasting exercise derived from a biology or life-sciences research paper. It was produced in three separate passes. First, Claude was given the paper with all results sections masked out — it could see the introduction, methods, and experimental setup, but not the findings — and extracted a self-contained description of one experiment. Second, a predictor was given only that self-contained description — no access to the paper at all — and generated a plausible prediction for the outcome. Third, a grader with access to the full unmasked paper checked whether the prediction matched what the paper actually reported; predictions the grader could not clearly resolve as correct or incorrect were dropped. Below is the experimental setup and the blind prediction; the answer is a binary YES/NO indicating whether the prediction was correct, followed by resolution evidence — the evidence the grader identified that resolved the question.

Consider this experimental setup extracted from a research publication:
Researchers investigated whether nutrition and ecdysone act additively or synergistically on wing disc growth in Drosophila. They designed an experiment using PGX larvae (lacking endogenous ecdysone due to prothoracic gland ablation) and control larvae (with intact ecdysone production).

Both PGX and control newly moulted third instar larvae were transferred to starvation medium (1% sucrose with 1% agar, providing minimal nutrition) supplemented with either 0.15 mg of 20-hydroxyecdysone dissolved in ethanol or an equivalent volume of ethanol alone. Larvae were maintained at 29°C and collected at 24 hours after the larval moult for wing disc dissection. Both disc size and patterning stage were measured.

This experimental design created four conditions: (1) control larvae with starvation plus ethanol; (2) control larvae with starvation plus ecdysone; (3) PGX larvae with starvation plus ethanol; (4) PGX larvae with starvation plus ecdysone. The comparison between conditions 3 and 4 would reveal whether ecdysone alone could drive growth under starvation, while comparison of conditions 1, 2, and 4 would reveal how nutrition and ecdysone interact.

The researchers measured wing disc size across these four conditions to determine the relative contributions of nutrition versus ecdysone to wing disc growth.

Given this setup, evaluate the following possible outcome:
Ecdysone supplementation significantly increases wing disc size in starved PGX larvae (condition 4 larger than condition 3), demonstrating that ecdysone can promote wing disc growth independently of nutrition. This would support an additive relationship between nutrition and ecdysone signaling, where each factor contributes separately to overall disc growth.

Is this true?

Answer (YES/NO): YES